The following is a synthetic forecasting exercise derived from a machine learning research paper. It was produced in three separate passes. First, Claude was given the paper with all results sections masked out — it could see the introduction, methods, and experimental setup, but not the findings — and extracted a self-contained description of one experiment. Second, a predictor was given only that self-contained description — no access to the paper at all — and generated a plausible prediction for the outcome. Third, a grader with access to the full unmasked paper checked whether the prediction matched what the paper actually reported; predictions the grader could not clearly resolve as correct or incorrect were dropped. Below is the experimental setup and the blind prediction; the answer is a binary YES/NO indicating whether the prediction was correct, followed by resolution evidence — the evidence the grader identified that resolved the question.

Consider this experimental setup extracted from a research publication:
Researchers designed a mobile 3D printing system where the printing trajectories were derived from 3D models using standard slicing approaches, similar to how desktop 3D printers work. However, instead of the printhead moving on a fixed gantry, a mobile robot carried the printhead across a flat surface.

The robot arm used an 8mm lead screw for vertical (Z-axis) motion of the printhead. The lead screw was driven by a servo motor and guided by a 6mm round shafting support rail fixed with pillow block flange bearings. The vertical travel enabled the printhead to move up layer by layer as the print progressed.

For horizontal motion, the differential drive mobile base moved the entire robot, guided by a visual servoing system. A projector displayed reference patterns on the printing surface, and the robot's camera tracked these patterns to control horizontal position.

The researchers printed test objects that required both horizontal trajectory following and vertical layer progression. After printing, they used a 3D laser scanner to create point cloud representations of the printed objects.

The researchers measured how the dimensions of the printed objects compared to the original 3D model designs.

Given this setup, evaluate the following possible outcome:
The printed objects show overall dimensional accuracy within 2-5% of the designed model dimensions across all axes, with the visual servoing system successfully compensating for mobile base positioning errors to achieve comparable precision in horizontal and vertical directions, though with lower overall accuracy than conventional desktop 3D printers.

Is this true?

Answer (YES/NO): NO